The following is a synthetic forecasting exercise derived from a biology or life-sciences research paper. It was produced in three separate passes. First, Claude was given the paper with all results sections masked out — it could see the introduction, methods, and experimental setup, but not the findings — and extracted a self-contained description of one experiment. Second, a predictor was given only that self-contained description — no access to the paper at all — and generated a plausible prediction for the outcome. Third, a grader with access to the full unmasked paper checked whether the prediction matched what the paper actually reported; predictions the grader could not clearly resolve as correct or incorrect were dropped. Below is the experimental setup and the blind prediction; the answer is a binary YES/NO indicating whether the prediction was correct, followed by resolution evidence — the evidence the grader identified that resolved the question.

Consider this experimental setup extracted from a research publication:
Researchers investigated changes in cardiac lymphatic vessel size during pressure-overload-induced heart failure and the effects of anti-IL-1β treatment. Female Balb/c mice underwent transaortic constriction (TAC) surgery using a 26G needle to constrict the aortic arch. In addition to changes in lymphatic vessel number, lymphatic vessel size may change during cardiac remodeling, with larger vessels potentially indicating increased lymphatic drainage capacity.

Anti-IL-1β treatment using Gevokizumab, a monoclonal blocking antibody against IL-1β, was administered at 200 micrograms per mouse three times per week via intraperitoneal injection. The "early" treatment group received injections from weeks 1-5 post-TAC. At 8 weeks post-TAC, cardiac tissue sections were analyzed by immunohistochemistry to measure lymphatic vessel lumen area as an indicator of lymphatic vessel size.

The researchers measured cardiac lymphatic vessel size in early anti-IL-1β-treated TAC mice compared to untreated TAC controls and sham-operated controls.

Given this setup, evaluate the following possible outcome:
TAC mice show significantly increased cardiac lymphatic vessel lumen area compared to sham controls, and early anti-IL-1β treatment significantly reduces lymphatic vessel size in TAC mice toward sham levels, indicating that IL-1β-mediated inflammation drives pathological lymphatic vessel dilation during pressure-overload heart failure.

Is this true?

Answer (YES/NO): NO